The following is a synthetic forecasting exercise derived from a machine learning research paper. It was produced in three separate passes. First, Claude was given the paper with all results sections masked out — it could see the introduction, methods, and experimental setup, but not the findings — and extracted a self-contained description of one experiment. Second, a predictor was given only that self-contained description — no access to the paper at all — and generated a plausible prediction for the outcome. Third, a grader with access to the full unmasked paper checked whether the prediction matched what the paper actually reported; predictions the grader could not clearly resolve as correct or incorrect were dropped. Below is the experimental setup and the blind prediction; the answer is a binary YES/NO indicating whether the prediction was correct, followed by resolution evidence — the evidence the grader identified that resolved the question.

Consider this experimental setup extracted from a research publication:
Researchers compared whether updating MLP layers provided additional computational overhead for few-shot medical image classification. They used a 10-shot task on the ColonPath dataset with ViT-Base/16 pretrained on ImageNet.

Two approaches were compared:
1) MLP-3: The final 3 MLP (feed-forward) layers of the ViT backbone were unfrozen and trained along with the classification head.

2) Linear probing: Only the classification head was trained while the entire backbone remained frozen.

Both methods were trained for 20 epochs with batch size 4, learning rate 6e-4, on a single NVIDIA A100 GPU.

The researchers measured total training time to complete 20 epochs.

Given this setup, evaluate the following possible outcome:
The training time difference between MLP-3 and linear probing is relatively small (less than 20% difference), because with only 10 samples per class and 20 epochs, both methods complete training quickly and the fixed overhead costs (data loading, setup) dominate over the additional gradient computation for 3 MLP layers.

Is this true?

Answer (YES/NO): NO